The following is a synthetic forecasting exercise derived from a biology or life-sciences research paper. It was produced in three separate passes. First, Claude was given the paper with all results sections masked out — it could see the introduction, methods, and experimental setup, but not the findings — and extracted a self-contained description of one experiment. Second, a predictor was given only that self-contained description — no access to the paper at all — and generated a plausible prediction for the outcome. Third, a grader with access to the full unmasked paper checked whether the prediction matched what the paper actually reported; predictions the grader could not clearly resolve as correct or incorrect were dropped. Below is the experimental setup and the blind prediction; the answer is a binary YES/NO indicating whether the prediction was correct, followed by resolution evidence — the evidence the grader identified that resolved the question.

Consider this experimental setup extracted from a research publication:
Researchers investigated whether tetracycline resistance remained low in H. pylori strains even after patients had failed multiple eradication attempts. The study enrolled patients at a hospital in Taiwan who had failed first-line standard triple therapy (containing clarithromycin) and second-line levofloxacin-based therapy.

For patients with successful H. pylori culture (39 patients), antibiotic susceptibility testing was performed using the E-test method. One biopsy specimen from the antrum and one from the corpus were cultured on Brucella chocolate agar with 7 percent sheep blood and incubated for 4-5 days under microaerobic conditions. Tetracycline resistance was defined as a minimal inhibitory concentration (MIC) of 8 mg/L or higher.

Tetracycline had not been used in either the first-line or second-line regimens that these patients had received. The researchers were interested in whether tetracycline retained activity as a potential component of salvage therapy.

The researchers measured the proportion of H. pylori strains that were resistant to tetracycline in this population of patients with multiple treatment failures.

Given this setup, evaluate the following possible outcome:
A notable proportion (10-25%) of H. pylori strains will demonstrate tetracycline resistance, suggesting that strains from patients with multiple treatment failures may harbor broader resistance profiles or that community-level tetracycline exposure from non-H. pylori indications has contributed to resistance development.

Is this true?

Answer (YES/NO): NO